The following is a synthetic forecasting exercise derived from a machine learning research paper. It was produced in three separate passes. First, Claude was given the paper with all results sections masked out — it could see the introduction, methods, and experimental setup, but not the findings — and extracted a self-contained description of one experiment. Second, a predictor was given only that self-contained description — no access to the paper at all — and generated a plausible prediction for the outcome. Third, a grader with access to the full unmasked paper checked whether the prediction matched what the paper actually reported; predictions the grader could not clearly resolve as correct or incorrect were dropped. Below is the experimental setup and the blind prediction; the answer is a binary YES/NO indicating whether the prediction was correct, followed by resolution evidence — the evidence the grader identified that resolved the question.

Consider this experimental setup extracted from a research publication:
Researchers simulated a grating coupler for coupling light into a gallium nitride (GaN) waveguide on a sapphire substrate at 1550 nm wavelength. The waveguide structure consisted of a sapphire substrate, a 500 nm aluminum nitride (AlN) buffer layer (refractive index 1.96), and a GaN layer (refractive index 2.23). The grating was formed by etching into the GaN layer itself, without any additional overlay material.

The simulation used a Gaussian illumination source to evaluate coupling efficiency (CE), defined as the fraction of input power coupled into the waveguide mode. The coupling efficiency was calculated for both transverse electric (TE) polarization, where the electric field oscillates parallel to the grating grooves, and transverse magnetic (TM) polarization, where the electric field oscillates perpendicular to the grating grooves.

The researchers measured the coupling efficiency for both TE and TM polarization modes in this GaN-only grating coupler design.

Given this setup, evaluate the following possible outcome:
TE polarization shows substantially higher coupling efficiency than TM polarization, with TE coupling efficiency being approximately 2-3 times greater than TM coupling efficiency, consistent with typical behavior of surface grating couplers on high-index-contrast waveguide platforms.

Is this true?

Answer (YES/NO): NO